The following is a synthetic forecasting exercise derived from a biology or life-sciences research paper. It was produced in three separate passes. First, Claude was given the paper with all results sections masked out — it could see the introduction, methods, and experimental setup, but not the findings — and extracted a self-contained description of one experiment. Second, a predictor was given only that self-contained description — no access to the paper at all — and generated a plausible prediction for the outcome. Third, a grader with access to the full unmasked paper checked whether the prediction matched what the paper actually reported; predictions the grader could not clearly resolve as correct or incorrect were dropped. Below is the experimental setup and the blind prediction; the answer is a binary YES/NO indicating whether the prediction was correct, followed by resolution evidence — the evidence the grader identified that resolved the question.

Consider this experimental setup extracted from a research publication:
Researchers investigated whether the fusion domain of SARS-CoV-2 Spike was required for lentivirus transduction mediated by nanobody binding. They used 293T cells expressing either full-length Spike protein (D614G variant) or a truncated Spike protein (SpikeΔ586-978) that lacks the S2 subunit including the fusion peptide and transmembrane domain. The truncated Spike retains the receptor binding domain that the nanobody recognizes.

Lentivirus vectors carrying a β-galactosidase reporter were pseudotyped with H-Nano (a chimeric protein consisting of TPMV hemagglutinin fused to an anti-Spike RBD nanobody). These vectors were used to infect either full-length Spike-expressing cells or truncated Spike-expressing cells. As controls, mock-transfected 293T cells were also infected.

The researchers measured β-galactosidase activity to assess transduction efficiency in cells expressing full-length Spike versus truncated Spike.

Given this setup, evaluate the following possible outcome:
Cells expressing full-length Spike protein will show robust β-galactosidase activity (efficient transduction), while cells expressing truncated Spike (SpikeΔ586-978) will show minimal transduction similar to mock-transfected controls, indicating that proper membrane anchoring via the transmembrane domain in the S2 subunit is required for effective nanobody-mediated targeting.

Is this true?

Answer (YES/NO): NO